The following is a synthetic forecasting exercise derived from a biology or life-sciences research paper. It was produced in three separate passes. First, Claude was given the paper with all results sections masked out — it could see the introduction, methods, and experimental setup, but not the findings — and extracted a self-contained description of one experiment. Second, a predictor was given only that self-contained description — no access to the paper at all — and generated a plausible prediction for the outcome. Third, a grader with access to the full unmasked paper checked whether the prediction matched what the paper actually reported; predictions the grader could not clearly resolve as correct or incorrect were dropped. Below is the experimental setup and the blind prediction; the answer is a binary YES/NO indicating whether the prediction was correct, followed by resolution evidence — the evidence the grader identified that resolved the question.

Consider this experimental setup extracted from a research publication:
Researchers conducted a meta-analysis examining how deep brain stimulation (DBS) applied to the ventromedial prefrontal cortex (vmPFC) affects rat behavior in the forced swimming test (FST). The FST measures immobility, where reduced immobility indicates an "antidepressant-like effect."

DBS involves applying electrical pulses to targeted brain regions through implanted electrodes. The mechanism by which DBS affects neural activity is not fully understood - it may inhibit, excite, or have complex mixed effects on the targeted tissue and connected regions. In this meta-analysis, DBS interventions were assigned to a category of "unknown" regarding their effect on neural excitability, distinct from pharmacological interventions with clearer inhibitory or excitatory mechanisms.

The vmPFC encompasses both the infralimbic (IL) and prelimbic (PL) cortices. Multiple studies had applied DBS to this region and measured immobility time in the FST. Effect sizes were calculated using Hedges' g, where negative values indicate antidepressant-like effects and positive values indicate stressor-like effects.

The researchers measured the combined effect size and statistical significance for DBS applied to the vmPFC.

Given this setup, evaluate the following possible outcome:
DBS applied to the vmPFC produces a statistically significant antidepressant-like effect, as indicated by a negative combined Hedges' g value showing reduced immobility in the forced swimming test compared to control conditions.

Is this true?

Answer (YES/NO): YES